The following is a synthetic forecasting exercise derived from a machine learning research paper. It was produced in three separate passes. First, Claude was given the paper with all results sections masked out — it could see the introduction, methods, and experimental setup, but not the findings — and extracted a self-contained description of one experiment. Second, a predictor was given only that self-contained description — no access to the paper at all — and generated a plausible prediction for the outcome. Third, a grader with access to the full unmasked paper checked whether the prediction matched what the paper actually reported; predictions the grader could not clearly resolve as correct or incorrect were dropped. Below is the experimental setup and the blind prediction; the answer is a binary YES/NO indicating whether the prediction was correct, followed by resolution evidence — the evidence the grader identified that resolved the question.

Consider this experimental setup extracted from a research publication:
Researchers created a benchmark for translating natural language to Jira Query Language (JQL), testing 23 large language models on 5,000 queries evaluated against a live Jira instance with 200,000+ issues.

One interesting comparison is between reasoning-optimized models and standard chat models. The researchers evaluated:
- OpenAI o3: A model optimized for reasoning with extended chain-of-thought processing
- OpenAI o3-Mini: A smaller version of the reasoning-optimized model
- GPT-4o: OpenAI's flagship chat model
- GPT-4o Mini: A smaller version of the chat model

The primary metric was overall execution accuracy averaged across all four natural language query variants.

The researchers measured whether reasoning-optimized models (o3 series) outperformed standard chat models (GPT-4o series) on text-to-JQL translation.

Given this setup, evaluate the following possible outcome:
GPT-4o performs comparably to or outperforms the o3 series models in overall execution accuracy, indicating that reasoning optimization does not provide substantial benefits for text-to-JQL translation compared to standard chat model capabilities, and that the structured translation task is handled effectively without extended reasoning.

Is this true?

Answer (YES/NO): YES